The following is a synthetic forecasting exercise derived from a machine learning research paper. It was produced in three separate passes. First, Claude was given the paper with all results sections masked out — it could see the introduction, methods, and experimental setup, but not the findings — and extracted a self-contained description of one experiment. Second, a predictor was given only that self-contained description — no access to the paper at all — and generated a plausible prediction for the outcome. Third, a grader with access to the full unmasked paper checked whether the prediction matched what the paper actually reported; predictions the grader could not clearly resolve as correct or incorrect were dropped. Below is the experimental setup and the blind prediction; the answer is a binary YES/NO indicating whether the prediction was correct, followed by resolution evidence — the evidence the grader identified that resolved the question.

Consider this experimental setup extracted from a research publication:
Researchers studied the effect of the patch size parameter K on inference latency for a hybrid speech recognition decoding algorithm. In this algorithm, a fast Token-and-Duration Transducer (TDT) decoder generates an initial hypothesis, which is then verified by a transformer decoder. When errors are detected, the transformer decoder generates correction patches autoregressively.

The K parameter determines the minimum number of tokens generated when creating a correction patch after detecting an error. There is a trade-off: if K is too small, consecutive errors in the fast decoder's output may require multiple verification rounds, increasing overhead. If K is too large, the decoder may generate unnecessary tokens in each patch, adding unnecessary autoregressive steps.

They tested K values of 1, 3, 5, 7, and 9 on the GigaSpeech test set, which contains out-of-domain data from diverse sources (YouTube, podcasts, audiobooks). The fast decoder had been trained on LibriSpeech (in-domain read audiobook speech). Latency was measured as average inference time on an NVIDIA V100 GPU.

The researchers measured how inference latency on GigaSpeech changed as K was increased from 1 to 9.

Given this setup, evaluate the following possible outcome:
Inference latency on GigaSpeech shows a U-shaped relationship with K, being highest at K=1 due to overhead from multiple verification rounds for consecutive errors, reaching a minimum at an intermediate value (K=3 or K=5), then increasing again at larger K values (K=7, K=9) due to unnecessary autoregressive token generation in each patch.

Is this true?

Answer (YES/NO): NO